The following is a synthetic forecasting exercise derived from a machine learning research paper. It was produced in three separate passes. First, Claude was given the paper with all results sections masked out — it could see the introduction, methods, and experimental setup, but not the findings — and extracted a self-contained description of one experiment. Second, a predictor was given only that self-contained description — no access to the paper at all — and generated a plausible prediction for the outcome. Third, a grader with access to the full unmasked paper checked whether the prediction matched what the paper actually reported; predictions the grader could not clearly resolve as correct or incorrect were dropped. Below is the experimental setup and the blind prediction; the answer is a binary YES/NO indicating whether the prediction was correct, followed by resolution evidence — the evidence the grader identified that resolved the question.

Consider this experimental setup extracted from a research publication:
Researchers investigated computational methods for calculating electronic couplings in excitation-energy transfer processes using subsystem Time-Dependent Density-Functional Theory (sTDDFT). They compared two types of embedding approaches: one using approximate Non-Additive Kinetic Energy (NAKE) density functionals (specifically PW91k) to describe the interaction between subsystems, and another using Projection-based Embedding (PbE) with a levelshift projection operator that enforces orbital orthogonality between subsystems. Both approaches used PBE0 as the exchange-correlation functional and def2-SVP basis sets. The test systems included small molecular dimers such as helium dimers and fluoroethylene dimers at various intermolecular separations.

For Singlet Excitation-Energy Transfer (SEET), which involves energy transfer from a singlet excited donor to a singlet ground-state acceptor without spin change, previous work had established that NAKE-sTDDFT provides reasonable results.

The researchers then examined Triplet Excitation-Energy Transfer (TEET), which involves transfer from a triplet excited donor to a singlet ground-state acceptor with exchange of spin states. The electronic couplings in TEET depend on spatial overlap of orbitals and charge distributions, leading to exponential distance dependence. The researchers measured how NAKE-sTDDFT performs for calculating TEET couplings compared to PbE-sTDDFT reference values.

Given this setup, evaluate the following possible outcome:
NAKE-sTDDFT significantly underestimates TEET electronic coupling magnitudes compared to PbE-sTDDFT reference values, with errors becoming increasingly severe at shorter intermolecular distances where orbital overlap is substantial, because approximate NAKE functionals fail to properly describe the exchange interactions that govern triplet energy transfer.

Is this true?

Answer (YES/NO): NO